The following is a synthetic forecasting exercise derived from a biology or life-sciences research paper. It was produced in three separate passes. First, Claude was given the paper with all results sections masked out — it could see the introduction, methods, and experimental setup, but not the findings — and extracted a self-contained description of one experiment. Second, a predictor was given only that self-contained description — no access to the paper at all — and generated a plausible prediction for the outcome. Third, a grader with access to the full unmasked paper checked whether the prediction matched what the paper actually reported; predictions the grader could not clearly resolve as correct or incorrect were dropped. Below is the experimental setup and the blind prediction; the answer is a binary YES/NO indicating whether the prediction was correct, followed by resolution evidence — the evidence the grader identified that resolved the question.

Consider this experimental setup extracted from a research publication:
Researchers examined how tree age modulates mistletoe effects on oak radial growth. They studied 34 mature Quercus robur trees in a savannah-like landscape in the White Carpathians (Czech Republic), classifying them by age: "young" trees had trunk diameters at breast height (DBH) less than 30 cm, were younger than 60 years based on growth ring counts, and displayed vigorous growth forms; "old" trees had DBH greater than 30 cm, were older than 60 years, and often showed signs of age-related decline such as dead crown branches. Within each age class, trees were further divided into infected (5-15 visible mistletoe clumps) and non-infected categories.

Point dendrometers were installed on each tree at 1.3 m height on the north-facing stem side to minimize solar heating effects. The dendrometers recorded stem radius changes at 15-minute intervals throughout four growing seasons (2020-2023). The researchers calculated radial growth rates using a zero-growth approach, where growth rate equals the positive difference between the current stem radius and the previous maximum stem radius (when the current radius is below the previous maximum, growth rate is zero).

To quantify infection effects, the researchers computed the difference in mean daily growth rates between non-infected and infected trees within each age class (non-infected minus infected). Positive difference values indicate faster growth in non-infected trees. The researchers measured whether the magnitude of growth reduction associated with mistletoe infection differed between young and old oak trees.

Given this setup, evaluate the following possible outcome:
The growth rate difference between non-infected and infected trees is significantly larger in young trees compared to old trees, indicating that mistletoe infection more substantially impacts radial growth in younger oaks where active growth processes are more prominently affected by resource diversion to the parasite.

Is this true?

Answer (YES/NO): NO